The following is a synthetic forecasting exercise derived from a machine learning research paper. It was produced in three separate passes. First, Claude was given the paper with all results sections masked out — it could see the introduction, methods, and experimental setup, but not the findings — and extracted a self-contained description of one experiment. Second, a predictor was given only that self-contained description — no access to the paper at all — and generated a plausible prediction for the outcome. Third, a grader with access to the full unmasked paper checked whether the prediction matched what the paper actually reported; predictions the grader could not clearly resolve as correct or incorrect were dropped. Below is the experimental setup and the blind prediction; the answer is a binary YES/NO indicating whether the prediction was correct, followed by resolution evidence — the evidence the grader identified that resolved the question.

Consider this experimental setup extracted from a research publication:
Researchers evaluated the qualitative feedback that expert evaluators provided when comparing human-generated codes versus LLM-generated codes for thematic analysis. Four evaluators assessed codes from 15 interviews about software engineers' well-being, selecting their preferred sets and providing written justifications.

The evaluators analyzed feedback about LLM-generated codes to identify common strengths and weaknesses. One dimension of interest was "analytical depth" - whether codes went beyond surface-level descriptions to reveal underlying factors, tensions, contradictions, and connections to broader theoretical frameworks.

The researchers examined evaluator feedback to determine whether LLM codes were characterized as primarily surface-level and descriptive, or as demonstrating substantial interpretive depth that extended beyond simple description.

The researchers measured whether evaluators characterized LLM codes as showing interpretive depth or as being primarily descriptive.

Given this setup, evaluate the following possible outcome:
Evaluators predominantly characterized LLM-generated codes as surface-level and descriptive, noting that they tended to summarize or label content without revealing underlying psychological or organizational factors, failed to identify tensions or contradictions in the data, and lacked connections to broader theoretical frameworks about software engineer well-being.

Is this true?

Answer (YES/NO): NO